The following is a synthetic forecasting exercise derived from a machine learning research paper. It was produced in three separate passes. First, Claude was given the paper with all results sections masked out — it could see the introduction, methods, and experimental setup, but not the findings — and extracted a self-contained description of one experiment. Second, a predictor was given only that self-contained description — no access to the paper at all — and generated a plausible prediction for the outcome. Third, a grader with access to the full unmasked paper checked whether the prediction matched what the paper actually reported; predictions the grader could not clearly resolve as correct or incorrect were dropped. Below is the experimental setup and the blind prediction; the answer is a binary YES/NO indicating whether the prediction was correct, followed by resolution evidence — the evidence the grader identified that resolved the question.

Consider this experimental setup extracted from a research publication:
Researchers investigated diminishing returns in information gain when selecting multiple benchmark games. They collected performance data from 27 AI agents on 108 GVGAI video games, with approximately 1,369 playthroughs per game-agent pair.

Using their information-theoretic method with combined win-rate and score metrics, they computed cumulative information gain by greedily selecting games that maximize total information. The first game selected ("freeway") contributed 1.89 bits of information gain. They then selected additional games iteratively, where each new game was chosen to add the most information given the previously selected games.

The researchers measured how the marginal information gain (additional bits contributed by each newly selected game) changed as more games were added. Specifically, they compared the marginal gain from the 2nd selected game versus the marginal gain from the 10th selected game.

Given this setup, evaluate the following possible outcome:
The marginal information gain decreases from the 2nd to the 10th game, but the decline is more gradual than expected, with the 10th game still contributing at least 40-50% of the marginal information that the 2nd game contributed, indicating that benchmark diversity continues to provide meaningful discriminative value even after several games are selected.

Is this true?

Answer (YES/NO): NO